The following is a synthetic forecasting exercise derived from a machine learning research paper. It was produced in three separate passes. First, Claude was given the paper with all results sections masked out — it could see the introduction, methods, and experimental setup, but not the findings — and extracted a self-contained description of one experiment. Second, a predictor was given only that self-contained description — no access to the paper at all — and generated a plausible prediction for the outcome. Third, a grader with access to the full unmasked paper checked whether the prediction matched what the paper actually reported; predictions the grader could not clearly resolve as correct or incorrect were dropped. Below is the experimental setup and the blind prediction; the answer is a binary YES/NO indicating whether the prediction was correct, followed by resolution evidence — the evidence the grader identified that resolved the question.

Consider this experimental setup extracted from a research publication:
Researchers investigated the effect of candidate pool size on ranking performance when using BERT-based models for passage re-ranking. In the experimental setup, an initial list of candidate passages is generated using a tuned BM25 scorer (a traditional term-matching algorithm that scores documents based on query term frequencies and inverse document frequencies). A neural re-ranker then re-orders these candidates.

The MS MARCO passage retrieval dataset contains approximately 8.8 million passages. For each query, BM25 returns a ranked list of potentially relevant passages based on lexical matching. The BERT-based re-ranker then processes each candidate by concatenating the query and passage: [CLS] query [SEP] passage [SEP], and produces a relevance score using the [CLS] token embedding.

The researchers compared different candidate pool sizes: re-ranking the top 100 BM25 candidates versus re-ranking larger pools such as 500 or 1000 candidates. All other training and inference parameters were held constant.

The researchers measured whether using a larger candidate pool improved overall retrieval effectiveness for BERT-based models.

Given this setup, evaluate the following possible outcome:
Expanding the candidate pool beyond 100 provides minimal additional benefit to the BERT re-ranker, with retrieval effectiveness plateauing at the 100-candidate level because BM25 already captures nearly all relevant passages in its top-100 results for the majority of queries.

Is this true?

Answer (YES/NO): NO